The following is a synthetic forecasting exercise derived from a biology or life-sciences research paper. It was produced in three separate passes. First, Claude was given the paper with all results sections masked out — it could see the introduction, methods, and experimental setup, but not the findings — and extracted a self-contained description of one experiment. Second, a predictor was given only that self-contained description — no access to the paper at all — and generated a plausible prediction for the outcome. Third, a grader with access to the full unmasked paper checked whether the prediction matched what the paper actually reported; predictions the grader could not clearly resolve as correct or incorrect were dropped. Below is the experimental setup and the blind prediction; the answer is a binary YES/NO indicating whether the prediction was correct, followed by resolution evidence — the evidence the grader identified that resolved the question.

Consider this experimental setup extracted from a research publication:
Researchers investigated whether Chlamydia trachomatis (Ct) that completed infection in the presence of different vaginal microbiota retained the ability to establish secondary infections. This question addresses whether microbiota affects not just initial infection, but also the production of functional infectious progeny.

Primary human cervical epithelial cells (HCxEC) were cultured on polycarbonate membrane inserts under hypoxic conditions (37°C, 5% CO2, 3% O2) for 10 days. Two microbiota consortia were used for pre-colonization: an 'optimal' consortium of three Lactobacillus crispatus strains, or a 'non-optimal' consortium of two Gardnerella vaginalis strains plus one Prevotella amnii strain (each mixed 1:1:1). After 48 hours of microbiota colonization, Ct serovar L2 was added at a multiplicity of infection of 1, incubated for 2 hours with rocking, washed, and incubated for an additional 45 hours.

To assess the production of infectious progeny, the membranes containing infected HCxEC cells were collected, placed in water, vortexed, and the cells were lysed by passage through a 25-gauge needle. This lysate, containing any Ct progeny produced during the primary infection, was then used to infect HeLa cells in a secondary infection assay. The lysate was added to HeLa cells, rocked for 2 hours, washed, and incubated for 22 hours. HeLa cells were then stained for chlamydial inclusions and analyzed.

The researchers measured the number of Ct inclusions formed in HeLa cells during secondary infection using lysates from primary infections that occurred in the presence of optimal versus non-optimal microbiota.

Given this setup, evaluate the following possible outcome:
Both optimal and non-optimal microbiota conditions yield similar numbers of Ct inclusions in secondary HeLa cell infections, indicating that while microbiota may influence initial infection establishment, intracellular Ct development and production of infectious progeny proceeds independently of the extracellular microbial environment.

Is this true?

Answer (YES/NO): NO